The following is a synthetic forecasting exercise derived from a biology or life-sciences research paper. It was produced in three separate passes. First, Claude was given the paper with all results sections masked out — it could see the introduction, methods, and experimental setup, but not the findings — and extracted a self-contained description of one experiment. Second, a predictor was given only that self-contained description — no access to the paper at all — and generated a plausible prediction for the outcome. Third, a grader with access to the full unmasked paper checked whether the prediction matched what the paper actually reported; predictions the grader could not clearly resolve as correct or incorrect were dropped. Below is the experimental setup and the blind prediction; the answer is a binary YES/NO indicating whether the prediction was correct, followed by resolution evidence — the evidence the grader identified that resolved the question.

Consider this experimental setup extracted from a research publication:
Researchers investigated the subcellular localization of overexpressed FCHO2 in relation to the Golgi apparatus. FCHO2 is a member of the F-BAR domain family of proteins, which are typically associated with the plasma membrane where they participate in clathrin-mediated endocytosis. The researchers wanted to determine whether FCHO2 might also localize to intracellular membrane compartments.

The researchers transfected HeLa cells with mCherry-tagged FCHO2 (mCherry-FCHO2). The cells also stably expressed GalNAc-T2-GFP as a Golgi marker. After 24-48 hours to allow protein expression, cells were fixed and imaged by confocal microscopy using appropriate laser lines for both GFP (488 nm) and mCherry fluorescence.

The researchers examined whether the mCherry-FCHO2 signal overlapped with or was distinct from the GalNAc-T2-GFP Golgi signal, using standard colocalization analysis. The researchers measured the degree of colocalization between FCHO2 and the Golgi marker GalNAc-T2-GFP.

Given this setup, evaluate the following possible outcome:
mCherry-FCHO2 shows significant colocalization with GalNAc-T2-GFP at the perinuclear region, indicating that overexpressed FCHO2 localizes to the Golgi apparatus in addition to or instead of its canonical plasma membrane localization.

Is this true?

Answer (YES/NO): NO